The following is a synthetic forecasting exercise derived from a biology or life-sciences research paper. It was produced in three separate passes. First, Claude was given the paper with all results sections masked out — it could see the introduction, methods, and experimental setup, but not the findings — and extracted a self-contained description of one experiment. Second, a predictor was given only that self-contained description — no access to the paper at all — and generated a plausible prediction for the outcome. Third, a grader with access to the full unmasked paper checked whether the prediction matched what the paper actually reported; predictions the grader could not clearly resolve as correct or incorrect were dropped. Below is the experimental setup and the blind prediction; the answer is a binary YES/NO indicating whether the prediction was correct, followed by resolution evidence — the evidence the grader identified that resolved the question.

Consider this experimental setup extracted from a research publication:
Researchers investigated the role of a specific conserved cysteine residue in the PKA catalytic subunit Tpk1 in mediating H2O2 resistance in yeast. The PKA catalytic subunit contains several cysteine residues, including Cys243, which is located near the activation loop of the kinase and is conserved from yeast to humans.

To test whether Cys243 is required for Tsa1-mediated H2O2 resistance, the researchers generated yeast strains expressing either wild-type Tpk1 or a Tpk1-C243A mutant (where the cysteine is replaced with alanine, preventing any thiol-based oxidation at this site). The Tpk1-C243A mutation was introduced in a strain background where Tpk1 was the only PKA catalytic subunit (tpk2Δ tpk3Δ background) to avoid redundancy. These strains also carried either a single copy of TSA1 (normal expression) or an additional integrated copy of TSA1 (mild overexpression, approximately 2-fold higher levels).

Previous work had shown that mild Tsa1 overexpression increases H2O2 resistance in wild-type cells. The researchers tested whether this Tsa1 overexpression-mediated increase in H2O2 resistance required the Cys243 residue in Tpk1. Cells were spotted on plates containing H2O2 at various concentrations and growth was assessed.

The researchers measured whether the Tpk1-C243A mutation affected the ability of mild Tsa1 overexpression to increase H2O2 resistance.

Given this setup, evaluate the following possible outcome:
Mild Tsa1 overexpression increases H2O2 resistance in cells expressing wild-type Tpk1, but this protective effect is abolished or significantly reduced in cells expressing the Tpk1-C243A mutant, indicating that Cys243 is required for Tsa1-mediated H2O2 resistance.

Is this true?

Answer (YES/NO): YES